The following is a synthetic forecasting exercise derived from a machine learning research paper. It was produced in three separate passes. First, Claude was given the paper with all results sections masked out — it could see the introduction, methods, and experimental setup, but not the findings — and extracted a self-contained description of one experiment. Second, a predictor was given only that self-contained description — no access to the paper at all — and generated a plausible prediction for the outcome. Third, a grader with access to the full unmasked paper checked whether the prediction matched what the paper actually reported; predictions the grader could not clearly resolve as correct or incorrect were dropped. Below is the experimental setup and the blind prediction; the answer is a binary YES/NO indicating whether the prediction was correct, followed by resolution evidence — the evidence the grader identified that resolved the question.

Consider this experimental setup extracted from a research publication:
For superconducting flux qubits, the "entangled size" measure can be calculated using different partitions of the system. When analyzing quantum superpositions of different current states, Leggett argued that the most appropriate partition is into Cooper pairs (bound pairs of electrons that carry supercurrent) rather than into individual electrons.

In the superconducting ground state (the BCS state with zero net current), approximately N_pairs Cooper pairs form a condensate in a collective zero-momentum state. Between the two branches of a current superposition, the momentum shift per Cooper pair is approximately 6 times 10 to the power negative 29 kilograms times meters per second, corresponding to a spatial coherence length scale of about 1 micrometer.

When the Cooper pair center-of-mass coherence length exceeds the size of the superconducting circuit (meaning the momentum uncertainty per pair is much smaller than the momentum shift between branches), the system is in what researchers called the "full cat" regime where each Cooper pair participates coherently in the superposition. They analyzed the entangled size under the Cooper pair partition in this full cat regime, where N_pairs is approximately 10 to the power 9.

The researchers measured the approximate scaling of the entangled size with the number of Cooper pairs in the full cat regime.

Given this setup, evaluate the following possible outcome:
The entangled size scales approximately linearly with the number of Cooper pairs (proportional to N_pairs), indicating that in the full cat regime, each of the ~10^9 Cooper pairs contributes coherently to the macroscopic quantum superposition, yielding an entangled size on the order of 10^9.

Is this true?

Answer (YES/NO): YES